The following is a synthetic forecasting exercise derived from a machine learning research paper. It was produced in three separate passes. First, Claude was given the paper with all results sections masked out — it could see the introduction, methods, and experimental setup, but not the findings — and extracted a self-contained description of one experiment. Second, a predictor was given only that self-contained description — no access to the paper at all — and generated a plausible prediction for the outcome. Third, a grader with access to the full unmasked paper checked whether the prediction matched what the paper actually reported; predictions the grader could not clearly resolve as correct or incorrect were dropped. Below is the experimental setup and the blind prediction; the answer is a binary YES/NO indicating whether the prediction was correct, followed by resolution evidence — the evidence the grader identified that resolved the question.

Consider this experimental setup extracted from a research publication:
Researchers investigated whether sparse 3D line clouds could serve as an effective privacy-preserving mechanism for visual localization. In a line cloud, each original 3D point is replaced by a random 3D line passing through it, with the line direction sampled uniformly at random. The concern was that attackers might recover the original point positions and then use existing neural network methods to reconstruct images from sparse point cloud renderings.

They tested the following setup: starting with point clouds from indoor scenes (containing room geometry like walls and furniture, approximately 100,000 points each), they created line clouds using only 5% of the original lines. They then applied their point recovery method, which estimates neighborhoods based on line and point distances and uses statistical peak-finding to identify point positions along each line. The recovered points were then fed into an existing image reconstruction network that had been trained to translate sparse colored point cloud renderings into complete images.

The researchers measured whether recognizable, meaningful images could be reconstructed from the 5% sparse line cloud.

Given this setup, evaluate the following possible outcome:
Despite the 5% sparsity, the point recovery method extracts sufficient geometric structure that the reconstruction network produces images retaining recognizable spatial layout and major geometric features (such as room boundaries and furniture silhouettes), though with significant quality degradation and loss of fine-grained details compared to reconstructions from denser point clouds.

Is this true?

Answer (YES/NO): NO